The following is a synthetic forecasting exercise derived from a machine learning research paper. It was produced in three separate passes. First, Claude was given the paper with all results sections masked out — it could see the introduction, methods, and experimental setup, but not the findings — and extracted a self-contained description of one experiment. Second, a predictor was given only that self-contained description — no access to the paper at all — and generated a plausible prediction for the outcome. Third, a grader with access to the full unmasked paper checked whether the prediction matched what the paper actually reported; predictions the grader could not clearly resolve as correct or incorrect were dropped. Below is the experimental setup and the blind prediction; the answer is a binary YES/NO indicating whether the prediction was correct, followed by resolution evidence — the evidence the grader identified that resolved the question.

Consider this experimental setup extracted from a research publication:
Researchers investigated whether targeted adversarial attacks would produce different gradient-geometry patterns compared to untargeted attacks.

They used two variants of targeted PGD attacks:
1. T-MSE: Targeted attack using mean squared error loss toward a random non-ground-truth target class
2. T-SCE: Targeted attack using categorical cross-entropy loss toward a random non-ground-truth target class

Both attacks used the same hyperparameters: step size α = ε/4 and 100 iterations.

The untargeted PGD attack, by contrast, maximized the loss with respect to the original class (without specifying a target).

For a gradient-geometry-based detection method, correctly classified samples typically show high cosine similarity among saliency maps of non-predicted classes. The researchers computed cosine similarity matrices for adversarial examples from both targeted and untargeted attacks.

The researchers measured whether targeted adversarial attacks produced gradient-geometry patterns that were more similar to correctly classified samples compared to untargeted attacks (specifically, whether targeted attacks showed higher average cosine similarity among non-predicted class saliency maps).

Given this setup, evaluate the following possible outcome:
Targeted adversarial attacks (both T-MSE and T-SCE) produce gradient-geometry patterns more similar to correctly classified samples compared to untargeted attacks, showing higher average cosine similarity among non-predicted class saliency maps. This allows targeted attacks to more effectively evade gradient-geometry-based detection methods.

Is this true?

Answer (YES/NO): YES